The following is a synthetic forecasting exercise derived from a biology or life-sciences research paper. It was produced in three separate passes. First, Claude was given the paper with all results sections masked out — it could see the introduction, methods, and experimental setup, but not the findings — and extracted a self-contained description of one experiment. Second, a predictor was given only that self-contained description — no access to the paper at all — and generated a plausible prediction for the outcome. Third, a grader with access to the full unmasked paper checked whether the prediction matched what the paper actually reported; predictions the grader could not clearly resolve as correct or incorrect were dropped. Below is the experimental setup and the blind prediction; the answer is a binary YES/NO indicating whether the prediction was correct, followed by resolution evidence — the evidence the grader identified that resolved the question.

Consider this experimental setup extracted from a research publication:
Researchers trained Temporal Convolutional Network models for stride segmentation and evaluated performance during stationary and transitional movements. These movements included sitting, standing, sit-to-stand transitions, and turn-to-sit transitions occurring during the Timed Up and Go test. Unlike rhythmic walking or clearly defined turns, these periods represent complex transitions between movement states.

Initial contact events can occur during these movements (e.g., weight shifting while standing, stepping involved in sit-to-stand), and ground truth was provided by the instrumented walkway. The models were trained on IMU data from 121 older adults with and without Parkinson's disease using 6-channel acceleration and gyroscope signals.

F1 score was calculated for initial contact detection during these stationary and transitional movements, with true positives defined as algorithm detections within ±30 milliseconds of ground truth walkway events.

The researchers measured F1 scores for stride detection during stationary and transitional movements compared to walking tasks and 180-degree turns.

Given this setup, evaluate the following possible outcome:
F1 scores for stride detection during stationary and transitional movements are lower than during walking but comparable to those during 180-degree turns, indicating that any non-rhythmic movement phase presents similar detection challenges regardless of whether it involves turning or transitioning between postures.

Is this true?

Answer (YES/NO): NO